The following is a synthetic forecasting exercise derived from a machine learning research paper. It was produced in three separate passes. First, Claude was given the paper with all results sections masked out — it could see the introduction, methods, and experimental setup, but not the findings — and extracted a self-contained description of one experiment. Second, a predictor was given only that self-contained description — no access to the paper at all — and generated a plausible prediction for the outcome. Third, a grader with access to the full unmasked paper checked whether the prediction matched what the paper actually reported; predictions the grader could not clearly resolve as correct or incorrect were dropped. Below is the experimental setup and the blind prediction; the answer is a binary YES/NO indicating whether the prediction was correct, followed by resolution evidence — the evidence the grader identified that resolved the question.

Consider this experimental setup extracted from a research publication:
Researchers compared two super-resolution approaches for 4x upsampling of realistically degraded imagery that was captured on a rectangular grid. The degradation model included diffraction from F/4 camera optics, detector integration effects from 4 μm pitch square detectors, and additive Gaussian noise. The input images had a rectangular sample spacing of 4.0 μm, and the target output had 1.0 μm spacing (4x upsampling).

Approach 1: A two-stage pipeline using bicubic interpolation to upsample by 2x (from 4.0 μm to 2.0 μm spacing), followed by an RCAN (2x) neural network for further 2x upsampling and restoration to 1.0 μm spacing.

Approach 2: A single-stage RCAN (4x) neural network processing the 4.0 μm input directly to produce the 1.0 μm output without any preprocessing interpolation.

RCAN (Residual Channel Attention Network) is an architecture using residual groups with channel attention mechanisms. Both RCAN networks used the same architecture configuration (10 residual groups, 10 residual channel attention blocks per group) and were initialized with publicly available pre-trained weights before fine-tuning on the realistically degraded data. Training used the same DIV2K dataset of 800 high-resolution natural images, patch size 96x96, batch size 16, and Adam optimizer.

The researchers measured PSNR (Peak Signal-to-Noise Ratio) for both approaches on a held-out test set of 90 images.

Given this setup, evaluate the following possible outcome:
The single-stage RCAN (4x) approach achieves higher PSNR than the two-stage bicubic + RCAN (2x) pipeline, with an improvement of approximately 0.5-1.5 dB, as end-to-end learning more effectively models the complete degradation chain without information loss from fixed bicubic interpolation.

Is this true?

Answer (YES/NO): NO